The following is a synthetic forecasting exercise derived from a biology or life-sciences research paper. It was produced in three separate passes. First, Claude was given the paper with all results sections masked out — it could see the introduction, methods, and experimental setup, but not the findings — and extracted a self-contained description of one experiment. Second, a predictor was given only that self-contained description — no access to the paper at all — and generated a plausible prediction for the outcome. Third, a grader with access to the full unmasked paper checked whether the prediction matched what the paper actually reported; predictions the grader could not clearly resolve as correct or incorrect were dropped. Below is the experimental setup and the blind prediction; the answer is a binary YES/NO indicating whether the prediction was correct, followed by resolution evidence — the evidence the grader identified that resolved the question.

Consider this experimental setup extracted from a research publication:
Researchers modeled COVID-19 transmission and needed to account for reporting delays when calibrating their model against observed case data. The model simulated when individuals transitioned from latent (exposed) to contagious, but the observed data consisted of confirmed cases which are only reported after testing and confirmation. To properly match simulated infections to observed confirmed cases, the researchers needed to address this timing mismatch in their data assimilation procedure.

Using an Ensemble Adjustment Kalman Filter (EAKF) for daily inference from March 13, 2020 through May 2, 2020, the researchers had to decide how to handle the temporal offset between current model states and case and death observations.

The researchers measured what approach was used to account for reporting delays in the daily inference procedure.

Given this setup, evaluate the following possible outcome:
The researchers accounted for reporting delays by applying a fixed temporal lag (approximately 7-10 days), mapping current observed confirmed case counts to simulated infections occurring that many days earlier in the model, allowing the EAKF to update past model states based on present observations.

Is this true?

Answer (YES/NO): NO